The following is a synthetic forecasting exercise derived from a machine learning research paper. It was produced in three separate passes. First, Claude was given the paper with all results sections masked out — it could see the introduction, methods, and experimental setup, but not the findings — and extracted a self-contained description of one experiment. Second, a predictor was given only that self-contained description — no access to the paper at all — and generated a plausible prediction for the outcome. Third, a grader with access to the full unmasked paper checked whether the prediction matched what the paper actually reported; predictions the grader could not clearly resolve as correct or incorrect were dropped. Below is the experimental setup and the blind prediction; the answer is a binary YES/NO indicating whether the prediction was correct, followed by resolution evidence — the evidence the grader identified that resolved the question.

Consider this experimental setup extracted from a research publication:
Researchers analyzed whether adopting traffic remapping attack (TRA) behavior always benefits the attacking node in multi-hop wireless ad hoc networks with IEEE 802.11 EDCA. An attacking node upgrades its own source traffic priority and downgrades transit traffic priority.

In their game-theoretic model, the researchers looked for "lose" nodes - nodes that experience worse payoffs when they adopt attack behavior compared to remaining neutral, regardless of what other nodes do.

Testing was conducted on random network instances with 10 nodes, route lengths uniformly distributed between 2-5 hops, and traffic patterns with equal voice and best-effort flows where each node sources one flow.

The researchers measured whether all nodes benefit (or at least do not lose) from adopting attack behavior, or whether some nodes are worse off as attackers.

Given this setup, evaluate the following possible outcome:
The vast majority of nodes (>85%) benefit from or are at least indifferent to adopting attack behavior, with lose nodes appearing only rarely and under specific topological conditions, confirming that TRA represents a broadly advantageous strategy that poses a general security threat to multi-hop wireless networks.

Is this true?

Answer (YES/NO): NO